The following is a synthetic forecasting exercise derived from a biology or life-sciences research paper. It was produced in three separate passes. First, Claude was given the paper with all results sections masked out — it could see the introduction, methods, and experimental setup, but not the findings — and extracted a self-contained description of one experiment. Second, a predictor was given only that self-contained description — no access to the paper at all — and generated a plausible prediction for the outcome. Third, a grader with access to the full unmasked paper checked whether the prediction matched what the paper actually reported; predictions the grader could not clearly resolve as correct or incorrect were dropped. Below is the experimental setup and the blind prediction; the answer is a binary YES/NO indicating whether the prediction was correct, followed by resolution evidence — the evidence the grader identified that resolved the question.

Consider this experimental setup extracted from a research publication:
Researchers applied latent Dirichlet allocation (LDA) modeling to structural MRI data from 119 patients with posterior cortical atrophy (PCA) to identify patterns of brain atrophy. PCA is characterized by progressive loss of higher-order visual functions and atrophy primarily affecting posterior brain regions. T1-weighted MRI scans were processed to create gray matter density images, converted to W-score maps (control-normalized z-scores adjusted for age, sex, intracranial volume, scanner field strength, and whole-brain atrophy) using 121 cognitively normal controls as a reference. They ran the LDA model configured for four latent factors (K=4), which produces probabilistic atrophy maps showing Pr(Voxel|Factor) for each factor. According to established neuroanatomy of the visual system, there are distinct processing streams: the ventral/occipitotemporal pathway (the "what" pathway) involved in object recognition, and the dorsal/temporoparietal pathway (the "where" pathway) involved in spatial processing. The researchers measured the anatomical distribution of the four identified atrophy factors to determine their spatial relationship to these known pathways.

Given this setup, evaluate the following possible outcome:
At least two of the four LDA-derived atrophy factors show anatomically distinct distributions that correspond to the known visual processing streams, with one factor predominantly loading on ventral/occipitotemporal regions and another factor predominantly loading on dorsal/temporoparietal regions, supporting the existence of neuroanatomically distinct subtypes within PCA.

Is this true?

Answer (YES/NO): NO